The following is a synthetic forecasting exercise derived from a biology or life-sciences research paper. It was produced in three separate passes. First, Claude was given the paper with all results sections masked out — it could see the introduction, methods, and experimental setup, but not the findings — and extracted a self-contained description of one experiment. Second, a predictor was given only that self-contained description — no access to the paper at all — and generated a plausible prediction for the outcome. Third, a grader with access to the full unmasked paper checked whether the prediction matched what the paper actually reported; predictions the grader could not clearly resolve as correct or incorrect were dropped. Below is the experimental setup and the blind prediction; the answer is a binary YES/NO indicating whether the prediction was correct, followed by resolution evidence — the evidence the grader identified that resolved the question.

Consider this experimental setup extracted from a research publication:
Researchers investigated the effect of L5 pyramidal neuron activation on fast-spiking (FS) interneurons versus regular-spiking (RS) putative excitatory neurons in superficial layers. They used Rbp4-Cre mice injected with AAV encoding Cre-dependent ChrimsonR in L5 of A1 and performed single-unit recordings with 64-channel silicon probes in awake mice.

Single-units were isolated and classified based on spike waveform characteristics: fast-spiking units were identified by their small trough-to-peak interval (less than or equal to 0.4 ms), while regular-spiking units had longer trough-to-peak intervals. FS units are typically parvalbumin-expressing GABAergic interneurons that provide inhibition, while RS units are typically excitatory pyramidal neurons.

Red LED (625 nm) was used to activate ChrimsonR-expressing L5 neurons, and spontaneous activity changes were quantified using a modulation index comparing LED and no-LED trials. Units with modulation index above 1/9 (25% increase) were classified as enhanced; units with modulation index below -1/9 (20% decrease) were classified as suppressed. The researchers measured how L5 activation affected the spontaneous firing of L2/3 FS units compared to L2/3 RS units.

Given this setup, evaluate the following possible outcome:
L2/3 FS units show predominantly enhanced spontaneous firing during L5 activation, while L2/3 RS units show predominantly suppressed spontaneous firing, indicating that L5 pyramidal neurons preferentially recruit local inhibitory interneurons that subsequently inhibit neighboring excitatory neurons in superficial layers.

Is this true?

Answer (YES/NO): NO